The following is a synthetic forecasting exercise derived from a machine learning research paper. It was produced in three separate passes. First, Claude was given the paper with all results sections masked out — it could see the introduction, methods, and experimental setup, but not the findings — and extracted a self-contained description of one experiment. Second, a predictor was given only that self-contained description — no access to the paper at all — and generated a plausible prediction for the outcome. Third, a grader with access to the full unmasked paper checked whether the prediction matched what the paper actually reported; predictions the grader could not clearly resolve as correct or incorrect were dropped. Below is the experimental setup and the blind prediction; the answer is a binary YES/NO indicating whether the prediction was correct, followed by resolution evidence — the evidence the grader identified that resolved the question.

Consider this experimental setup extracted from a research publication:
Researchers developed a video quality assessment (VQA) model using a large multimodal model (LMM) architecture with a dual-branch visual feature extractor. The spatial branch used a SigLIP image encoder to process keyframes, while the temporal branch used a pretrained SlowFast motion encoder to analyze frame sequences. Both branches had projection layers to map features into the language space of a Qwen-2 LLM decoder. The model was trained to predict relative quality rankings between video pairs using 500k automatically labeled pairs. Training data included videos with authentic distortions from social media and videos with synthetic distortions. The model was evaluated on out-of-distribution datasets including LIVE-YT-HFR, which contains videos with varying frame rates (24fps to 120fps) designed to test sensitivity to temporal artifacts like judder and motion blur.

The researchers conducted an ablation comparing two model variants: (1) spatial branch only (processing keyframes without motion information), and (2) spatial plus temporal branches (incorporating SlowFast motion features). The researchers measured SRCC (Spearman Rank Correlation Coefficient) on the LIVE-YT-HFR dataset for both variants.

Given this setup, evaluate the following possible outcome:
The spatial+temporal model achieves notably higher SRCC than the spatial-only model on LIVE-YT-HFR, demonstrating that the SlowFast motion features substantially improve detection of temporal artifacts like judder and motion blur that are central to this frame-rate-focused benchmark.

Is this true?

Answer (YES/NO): YES